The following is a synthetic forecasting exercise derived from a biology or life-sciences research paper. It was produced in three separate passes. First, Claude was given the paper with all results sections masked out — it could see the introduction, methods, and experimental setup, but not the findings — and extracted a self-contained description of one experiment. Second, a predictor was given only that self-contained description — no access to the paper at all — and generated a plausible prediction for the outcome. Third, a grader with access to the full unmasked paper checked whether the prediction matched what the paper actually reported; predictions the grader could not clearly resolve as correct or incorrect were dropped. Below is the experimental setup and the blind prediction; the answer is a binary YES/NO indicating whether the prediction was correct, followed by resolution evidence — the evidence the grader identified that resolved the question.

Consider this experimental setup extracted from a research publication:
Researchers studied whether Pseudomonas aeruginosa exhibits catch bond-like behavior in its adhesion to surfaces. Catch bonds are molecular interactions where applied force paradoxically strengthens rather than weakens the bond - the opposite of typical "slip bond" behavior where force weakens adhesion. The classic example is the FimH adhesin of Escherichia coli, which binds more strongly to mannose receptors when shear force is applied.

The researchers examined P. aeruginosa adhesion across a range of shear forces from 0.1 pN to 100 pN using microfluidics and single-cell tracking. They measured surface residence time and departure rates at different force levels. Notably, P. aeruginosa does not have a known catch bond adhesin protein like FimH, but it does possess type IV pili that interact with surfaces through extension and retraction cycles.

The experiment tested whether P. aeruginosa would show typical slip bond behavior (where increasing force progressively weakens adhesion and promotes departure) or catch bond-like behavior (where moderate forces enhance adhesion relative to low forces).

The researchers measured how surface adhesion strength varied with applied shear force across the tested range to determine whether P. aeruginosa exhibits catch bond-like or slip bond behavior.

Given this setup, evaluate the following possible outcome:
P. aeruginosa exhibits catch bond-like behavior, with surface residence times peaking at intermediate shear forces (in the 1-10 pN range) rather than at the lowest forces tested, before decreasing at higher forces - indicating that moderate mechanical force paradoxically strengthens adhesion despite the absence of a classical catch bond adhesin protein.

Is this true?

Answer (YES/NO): YES